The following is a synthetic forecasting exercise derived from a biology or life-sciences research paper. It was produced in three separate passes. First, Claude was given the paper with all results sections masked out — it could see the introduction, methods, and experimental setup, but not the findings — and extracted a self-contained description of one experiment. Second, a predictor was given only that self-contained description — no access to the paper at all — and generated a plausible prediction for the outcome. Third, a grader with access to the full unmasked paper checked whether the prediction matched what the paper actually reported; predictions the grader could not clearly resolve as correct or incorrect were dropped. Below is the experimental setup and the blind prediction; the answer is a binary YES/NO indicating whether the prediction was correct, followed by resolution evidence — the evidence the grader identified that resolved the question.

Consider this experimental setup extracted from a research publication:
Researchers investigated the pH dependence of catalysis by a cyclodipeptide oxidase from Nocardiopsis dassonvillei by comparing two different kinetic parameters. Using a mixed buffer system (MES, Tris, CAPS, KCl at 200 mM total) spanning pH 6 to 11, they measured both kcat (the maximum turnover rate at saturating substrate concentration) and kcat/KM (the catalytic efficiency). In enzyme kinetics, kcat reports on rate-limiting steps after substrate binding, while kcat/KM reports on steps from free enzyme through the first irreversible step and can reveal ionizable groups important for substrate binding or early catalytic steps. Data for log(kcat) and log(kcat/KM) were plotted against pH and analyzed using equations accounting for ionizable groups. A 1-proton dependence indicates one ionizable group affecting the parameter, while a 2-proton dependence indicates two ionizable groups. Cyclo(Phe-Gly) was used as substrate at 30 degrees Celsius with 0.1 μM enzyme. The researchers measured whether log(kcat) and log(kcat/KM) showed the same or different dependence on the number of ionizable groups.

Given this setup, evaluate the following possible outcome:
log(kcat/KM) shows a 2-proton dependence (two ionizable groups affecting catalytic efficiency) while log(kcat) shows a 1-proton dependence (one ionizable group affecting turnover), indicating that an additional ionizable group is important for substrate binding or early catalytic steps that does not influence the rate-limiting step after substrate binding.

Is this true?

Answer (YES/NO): YES